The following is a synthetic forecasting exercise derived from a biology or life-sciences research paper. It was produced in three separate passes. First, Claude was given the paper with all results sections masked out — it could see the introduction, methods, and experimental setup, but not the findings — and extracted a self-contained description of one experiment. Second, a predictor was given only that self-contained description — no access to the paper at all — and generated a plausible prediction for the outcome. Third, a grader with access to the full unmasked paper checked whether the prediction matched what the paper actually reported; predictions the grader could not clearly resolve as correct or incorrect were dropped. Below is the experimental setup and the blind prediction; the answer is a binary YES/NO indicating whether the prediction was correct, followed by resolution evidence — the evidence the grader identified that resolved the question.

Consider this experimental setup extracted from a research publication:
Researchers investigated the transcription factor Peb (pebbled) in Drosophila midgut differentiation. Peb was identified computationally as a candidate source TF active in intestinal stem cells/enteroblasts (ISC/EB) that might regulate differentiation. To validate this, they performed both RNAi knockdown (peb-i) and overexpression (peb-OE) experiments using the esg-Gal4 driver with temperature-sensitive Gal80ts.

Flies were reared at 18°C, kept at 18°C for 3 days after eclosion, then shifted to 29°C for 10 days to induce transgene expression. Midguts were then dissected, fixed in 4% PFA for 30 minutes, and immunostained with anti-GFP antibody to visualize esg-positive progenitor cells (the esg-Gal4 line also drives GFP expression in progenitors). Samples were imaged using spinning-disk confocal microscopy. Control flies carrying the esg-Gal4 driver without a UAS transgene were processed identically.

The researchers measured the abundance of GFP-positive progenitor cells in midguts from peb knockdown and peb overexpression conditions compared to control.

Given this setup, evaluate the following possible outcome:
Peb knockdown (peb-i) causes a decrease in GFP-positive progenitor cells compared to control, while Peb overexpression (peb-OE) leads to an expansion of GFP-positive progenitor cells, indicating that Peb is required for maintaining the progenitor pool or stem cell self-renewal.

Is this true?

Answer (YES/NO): NO